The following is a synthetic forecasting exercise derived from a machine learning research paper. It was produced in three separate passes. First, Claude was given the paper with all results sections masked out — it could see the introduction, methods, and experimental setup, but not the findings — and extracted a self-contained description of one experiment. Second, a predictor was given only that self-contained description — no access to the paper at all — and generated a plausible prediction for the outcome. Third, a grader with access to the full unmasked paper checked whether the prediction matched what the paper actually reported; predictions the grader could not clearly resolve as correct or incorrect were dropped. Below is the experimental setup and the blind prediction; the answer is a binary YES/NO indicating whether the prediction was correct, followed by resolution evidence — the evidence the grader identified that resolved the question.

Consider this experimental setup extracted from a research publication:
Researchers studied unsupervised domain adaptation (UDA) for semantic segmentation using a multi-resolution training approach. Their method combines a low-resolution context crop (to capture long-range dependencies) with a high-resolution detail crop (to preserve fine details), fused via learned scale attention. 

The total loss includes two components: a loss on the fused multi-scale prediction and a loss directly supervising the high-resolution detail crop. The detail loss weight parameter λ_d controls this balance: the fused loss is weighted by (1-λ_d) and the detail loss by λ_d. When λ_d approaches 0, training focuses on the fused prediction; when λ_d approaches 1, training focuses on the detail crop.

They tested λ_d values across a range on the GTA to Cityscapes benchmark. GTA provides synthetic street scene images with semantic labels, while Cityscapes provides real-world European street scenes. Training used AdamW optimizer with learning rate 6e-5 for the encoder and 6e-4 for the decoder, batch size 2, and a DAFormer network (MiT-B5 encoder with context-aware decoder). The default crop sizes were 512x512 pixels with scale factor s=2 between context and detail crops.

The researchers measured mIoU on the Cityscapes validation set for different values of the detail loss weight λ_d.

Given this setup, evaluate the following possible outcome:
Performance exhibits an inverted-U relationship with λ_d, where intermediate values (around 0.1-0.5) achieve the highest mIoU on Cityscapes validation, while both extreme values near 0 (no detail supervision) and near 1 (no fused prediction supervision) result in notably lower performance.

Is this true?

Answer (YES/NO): NO